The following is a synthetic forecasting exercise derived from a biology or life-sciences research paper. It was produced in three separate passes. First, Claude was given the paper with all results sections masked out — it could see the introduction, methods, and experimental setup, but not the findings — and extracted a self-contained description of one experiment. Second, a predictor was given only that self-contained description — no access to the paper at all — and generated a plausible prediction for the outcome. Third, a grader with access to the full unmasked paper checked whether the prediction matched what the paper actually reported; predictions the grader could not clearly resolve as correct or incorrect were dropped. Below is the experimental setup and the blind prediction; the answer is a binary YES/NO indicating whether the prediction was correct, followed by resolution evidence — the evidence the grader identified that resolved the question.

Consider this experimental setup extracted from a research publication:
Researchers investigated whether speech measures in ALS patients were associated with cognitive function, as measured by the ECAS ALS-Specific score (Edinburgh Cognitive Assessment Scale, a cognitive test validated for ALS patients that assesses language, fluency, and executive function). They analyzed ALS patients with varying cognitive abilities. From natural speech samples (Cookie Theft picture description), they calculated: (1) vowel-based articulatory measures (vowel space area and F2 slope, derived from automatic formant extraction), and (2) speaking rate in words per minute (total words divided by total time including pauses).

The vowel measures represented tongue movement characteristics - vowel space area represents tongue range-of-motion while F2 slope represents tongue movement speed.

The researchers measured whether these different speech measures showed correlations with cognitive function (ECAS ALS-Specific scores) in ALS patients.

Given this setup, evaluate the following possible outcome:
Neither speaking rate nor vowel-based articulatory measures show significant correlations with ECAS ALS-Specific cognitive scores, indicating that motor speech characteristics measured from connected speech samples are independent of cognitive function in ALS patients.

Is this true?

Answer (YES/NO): NO